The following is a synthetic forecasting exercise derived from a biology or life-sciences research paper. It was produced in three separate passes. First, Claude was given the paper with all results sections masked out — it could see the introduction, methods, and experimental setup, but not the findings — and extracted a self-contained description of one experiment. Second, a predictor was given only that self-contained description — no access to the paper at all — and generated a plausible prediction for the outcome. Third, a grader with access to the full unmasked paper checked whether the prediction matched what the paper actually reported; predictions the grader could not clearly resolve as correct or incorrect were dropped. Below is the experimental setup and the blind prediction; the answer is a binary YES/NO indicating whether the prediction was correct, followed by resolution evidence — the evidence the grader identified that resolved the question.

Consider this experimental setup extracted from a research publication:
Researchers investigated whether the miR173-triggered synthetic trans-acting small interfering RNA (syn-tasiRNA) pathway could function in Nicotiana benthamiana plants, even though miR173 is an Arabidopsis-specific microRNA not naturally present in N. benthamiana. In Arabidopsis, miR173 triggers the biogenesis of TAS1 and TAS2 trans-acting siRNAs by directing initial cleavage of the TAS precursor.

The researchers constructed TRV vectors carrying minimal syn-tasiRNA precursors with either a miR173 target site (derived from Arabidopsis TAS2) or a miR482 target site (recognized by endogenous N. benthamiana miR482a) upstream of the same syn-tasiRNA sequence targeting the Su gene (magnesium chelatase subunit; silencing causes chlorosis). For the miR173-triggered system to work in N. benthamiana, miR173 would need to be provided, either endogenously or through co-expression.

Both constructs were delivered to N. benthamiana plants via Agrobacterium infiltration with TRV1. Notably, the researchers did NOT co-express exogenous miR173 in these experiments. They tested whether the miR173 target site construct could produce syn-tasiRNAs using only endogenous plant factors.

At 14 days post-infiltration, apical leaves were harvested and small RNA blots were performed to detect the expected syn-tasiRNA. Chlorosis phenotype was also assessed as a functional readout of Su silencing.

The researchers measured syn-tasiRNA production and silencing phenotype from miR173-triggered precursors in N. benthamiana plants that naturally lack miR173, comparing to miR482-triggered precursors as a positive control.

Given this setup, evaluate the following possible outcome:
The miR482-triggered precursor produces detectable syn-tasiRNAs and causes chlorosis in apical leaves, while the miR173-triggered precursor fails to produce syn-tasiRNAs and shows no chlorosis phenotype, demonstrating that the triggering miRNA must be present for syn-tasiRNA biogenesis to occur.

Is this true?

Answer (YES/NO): YES